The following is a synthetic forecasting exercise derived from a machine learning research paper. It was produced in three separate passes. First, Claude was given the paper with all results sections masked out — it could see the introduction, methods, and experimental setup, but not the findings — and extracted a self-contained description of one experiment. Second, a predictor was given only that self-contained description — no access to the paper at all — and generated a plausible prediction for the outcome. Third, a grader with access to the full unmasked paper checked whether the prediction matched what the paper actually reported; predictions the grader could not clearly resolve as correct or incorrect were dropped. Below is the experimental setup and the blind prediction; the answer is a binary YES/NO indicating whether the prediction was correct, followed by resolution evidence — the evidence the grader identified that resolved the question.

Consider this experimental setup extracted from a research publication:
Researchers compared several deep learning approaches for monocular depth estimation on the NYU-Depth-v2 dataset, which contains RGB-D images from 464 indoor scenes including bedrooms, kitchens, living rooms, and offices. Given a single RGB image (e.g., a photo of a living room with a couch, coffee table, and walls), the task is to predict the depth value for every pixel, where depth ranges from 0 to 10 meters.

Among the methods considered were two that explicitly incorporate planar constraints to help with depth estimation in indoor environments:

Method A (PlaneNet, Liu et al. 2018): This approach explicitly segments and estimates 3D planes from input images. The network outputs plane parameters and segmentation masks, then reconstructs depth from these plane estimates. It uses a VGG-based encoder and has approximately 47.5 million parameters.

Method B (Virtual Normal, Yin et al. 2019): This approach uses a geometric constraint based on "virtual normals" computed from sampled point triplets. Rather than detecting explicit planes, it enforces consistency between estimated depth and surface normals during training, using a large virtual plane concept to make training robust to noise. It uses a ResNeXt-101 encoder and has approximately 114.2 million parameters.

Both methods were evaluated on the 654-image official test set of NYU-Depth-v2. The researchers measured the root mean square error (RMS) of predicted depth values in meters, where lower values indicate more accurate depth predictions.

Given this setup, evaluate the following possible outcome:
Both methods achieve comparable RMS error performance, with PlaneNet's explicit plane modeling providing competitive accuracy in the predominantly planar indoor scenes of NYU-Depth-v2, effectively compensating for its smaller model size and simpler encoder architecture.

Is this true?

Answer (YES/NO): NO